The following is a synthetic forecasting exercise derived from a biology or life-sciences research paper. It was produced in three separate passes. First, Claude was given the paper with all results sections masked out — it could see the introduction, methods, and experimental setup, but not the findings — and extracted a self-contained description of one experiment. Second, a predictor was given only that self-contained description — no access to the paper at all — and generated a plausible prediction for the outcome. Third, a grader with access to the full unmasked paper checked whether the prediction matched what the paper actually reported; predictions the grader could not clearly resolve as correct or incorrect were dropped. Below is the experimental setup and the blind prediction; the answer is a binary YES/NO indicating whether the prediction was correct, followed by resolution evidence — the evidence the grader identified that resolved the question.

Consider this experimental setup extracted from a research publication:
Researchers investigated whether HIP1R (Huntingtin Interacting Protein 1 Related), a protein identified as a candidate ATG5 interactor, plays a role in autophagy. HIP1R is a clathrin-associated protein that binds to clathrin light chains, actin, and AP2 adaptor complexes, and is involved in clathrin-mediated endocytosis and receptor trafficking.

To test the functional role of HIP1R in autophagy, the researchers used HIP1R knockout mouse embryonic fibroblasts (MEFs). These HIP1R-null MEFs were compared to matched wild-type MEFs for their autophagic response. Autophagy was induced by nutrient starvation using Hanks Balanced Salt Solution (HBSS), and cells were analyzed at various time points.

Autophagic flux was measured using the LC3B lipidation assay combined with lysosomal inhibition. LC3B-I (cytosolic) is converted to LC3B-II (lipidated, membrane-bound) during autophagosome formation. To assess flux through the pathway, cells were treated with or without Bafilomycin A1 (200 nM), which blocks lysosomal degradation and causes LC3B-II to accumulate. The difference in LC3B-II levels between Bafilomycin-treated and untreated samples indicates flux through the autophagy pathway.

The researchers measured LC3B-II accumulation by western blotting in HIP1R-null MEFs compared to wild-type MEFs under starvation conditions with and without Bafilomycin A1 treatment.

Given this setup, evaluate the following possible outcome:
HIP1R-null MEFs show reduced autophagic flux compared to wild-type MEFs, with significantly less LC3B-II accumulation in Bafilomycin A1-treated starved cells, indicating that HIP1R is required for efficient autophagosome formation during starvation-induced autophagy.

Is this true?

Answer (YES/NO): NO